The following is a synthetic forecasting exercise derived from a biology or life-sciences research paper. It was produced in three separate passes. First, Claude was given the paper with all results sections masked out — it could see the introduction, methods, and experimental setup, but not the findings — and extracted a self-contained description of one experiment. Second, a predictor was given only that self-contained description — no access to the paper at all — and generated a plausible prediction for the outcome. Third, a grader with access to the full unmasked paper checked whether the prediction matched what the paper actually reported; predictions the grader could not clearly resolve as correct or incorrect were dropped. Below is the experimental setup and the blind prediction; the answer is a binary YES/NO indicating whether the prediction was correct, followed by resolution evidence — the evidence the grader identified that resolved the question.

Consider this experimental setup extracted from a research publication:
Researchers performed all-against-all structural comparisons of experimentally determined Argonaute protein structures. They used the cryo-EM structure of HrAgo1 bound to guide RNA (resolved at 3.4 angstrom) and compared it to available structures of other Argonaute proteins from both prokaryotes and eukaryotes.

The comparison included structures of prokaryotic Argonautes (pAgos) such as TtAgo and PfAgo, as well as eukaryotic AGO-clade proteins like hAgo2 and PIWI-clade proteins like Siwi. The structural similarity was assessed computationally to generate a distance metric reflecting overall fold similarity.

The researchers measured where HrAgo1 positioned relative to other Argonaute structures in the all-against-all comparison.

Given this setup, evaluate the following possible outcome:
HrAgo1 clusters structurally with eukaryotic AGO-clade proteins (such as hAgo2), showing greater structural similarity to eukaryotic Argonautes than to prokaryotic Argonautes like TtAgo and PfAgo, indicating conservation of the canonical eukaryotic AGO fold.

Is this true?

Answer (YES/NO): NO